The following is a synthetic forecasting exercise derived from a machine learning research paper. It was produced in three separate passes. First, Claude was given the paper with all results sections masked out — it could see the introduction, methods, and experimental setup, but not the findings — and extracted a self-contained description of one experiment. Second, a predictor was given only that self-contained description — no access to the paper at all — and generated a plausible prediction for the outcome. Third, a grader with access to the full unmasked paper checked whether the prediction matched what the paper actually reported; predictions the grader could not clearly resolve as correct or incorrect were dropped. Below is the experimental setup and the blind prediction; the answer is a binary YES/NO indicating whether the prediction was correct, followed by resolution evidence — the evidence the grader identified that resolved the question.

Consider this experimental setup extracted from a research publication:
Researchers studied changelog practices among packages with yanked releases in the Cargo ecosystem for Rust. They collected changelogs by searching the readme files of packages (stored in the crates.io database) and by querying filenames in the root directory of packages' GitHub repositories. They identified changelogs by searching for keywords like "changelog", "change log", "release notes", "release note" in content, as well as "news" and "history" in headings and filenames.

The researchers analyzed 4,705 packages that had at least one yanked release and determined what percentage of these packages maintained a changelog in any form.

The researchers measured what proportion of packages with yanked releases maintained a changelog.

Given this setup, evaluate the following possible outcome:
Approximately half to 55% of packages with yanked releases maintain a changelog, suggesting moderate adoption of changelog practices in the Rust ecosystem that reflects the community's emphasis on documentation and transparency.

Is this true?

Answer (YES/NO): NO